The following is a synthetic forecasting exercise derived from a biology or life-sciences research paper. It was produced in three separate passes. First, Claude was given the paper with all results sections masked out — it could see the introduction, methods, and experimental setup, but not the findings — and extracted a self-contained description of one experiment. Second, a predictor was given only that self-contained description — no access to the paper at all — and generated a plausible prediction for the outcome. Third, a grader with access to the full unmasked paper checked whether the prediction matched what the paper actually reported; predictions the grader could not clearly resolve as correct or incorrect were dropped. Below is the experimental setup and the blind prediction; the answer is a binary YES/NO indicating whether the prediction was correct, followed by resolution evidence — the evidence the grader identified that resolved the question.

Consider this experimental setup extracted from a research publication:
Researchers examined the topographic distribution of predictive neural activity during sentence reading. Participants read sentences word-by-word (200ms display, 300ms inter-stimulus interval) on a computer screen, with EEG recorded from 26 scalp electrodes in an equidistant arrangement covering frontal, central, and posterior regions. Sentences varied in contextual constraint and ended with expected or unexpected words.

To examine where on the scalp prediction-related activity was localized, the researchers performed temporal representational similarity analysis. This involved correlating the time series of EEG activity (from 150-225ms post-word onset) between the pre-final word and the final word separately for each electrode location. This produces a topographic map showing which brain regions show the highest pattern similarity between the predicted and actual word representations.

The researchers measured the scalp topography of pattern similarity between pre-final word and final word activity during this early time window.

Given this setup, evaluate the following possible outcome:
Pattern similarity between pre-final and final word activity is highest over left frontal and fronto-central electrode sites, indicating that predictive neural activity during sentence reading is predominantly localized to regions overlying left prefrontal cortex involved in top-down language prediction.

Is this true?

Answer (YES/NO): NO